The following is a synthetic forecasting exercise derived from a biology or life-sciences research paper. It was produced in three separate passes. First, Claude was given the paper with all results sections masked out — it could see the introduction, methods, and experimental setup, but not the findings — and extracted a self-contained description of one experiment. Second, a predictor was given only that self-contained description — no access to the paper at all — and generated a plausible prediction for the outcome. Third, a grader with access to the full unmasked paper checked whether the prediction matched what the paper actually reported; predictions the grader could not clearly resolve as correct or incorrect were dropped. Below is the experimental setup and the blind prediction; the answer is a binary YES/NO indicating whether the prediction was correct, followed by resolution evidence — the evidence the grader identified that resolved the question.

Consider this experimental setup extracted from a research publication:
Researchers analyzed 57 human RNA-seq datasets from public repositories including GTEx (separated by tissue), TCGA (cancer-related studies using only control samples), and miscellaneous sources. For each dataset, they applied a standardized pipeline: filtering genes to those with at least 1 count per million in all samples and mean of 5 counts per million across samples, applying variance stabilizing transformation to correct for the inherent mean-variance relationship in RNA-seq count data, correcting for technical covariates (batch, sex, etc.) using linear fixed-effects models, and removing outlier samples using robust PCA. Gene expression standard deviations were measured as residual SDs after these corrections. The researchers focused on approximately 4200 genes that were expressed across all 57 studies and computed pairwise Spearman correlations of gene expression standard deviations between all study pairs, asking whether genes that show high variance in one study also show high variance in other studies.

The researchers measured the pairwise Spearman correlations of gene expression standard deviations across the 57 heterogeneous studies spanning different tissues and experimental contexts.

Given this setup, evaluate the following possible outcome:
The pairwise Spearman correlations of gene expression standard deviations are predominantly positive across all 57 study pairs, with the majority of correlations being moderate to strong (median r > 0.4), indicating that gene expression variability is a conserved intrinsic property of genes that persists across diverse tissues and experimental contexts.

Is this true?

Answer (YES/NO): YES